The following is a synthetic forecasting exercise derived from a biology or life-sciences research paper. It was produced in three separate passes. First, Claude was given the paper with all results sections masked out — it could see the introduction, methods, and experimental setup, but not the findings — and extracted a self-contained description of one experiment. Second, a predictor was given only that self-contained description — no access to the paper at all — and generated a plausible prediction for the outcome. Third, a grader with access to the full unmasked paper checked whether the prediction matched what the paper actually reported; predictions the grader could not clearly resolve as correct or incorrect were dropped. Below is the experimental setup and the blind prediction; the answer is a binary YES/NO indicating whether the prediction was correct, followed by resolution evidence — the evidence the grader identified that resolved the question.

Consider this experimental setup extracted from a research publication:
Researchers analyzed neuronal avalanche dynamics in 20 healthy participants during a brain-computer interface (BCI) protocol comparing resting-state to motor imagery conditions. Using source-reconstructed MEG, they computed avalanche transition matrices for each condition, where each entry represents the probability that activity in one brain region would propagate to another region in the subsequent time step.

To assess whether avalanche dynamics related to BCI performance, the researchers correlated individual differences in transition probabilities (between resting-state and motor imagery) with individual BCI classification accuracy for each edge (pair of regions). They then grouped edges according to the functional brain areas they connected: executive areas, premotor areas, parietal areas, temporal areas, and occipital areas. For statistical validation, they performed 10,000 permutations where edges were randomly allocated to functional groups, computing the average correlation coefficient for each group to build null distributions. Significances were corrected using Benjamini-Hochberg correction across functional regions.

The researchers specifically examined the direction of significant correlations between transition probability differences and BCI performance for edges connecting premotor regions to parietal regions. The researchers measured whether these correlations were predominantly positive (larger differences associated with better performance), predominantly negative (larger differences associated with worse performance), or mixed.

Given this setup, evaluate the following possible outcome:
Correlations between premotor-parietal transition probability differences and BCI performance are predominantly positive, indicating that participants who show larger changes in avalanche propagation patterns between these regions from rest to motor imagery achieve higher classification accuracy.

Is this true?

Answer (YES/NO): YES